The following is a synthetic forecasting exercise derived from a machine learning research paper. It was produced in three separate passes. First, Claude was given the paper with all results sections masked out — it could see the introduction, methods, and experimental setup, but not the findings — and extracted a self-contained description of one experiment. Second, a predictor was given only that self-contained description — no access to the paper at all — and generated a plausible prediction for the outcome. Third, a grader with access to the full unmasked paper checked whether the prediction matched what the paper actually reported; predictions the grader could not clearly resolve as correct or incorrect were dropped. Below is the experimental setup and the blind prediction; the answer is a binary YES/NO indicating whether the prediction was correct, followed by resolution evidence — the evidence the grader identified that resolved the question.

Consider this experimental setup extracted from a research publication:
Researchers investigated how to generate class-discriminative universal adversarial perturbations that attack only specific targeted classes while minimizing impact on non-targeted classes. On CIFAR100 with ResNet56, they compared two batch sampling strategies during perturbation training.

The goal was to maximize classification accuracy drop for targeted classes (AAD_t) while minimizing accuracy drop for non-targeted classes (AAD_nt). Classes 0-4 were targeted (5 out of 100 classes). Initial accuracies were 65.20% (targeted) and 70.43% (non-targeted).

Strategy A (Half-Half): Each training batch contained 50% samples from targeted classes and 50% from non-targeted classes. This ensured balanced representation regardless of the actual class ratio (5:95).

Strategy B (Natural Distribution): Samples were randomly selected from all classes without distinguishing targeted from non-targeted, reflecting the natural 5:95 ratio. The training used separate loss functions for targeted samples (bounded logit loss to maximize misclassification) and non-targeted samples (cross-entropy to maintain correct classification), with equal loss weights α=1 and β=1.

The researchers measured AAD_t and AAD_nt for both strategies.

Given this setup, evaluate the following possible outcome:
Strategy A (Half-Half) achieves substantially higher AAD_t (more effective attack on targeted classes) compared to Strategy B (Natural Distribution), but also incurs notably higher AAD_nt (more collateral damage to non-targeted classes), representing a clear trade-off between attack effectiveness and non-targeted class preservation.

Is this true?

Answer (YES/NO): YES